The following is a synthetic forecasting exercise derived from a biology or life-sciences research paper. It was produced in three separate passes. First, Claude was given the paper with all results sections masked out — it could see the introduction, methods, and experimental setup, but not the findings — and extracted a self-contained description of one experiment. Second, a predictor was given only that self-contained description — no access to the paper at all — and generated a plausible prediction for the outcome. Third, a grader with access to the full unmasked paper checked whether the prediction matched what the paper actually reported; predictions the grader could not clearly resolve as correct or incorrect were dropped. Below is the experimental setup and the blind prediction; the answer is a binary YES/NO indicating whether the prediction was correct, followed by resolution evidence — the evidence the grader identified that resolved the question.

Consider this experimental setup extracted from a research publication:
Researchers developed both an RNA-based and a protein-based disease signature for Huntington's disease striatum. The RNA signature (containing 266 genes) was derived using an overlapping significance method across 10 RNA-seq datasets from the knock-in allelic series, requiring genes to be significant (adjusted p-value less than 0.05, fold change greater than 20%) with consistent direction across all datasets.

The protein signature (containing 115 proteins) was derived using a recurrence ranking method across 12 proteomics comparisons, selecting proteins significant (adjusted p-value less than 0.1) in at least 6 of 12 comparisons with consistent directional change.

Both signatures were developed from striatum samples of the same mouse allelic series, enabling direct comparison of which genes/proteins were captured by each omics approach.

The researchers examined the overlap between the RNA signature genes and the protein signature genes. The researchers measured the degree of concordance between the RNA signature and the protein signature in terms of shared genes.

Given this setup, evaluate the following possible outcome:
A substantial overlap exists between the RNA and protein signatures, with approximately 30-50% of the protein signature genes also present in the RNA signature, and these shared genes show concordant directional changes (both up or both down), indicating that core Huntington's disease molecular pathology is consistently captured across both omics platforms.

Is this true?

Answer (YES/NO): YES